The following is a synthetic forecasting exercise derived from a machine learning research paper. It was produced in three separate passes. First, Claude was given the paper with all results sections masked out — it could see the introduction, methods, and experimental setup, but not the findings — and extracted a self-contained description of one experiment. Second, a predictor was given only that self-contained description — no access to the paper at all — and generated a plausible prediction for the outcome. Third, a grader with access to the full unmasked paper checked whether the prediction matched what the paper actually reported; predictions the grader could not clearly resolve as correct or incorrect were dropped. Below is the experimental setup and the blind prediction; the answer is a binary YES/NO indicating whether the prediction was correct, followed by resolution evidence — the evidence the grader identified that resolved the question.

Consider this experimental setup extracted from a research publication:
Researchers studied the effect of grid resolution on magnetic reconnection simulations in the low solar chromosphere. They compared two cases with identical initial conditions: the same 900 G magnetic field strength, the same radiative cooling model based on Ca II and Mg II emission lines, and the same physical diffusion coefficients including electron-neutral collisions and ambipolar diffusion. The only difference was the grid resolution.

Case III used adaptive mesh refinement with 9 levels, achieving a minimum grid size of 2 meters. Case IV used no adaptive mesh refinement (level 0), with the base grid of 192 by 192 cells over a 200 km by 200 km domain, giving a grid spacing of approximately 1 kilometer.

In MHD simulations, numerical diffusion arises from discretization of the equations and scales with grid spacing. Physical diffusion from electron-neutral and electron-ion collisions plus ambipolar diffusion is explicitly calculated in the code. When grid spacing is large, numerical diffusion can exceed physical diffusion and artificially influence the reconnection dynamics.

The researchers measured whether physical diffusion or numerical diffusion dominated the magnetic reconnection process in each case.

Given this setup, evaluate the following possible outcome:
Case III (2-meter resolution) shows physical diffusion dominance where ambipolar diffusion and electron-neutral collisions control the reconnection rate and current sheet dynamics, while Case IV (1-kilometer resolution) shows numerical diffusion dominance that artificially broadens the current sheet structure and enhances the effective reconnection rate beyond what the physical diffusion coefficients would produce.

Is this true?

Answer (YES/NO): NO